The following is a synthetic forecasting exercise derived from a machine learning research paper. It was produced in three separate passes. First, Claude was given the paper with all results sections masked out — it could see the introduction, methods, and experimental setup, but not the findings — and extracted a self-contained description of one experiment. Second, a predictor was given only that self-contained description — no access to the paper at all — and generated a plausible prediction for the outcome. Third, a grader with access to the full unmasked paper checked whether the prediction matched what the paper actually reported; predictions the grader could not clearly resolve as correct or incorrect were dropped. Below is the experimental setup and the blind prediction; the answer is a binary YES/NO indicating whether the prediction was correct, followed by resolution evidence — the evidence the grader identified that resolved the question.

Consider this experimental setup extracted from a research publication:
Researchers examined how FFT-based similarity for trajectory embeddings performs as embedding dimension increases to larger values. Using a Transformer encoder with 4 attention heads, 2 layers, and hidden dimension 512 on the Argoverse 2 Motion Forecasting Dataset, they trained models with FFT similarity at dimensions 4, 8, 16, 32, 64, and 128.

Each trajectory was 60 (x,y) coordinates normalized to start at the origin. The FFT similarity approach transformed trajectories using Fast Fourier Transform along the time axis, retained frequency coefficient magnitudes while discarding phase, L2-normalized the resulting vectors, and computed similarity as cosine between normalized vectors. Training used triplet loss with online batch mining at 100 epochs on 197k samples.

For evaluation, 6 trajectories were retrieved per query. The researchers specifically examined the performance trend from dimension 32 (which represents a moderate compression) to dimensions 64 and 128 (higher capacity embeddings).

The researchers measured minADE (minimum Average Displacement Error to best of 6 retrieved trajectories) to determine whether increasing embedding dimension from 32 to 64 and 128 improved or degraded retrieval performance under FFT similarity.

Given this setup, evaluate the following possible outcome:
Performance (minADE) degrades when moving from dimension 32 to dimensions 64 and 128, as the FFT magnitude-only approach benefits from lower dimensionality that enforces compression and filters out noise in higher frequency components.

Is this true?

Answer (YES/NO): YES